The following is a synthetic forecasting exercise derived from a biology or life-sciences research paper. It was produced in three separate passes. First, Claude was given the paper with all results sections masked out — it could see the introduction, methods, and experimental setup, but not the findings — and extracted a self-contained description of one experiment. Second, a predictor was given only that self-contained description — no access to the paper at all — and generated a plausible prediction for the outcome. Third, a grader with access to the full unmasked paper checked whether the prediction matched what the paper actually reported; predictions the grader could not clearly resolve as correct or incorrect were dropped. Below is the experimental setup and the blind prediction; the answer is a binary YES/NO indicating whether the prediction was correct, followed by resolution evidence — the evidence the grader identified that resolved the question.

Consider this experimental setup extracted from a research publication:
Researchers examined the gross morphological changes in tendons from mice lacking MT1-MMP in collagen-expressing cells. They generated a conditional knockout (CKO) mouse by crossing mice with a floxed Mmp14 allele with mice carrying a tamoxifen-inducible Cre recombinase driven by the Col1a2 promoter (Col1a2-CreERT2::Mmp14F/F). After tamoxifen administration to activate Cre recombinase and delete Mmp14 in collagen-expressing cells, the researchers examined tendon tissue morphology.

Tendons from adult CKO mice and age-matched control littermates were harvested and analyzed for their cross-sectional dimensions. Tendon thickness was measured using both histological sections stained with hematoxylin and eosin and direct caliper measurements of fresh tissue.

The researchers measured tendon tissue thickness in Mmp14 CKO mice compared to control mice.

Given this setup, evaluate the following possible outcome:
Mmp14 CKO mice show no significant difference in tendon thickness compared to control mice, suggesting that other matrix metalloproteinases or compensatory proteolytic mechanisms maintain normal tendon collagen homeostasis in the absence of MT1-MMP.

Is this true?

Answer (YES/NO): NO